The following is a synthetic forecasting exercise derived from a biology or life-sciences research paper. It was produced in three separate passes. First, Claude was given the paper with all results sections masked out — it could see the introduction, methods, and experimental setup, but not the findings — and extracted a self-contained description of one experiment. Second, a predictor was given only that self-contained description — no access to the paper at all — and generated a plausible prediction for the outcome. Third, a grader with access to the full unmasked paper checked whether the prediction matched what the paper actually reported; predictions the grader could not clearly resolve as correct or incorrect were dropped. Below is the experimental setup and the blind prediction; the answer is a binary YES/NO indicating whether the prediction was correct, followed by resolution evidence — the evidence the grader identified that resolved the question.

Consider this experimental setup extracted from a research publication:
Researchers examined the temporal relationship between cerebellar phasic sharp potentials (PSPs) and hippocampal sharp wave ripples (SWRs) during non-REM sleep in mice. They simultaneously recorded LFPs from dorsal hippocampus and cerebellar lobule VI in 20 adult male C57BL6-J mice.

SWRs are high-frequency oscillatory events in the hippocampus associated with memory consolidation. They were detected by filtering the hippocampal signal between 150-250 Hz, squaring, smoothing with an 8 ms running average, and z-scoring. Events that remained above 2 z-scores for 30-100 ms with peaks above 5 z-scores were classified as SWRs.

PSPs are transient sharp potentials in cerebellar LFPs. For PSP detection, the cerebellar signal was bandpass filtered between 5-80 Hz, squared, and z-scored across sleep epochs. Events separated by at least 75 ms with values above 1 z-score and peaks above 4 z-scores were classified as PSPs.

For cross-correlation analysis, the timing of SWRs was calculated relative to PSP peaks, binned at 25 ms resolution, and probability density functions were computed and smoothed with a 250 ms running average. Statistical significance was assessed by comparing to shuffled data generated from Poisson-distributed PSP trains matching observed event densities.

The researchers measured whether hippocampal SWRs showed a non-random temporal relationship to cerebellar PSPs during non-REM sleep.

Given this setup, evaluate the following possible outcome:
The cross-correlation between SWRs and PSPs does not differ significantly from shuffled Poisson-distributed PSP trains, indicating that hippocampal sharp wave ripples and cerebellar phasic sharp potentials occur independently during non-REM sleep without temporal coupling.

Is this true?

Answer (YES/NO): NO